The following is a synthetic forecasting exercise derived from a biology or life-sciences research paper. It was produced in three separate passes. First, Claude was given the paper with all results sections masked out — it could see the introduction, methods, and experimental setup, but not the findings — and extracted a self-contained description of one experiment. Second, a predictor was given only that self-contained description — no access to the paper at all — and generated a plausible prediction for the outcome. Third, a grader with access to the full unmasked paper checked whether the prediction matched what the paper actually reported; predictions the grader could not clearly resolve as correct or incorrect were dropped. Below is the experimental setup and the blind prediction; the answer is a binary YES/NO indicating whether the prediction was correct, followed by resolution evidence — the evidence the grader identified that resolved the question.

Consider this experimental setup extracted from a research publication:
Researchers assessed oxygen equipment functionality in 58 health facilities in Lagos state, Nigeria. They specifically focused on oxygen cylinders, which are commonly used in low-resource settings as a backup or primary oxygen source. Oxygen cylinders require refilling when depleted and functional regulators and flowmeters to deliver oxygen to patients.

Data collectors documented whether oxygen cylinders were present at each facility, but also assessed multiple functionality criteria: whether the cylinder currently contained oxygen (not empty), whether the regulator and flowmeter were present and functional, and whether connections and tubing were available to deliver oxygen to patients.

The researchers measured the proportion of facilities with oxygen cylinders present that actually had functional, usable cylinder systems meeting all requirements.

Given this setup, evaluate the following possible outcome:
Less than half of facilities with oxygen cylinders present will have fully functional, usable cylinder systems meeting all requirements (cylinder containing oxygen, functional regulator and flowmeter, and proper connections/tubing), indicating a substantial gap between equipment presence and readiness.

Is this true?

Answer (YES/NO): NO